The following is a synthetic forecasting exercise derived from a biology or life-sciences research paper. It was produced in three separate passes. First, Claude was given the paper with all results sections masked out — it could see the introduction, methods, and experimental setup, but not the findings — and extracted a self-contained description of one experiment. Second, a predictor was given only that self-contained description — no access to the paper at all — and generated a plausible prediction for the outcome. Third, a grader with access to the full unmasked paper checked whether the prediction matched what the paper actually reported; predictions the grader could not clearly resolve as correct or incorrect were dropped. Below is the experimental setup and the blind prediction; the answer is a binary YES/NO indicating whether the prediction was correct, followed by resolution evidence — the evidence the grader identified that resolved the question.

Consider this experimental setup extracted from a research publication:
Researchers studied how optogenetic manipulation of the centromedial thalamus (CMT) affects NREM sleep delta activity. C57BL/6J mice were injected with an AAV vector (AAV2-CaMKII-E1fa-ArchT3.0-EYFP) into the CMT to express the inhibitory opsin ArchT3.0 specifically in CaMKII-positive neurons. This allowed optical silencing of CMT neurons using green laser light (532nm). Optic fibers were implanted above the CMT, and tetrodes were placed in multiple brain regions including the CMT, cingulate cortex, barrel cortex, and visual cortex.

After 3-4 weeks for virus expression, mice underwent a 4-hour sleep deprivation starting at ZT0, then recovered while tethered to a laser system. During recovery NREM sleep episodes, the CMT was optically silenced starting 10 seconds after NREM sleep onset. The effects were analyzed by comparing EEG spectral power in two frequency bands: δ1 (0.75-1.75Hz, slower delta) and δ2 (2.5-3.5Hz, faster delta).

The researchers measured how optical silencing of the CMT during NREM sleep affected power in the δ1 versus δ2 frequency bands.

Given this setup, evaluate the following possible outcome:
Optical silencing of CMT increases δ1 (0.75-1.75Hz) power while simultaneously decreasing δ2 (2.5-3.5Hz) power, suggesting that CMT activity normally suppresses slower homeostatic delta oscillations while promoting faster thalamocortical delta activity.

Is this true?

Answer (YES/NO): NO